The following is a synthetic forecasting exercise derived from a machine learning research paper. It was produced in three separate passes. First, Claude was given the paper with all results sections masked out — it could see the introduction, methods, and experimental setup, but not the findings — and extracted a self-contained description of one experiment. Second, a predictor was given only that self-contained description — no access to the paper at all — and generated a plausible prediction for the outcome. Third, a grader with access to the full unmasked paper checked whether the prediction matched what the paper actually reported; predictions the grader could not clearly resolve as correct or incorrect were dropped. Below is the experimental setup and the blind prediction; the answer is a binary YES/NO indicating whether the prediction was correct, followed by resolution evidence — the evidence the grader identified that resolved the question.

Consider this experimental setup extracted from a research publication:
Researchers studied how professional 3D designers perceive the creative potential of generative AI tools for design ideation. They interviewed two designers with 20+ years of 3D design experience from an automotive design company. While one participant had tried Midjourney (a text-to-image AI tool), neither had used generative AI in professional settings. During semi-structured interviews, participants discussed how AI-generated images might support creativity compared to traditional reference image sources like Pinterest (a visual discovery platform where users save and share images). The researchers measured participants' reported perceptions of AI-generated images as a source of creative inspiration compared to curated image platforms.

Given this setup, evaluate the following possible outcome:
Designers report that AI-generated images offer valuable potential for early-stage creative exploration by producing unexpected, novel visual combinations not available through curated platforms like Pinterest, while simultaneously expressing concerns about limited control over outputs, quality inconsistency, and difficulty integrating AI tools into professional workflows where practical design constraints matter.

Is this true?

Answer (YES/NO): YES